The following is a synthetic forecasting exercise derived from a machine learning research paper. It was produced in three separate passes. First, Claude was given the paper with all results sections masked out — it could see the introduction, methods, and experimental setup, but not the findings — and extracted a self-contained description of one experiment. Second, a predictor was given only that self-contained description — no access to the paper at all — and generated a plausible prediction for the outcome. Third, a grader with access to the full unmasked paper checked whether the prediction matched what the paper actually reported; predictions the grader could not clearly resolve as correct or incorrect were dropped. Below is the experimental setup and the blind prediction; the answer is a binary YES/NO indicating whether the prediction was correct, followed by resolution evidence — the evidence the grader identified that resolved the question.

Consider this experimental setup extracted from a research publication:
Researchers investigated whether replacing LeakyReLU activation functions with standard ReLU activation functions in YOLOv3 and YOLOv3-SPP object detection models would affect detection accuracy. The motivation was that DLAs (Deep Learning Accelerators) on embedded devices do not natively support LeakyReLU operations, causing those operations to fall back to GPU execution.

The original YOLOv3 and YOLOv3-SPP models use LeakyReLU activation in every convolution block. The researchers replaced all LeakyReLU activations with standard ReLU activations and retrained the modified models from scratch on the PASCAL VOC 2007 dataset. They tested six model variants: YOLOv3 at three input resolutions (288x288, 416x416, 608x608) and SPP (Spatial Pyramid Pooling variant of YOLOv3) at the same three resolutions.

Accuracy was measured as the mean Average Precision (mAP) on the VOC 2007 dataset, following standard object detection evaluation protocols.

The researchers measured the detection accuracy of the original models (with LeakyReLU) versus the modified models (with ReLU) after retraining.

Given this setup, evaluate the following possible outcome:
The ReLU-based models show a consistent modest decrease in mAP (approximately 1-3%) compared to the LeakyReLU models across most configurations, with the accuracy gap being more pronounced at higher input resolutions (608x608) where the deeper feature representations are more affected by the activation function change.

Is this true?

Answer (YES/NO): NO